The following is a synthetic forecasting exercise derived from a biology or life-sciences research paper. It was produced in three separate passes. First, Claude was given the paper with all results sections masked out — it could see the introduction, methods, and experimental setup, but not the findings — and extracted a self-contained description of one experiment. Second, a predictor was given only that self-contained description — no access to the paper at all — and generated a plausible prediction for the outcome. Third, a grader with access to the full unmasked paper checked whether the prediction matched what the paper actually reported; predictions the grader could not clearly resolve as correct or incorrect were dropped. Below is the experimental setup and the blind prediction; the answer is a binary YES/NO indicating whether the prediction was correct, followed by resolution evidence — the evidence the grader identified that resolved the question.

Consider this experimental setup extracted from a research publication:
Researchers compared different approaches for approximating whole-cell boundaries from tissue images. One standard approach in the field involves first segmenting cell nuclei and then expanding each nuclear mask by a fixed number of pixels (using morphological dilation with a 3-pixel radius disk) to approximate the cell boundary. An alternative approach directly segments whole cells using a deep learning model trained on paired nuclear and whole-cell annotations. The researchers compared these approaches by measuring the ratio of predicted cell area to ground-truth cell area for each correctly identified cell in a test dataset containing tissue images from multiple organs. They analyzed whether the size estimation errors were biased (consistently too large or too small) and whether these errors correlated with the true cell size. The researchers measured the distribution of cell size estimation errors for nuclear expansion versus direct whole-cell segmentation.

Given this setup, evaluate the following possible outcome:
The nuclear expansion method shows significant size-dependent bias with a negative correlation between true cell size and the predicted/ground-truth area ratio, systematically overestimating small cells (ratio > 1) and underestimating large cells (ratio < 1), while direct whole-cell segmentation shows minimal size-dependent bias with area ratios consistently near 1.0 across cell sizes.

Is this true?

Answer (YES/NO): YES